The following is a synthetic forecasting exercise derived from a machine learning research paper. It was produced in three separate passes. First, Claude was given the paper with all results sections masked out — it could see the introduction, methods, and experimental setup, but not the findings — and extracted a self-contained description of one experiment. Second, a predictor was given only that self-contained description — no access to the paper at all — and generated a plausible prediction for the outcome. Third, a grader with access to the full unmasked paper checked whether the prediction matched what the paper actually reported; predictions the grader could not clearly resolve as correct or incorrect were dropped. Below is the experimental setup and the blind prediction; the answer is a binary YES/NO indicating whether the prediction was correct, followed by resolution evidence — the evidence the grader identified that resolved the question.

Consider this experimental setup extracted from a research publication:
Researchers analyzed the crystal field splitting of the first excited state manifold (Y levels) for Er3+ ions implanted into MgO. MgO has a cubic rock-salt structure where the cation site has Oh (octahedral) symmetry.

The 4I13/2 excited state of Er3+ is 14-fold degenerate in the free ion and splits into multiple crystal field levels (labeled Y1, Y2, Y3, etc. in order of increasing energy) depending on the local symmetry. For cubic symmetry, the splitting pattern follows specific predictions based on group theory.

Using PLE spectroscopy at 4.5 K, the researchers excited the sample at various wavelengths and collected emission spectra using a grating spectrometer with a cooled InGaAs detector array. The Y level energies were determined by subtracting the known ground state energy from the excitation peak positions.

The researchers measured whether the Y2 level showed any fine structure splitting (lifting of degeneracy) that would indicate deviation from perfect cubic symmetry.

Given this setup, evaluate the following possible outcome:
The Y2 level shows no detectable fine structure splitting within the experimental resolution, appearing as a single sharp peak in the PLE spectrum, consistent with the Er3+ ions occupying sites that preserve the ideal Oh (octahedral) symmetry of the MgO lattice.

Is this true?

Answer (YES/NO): NO